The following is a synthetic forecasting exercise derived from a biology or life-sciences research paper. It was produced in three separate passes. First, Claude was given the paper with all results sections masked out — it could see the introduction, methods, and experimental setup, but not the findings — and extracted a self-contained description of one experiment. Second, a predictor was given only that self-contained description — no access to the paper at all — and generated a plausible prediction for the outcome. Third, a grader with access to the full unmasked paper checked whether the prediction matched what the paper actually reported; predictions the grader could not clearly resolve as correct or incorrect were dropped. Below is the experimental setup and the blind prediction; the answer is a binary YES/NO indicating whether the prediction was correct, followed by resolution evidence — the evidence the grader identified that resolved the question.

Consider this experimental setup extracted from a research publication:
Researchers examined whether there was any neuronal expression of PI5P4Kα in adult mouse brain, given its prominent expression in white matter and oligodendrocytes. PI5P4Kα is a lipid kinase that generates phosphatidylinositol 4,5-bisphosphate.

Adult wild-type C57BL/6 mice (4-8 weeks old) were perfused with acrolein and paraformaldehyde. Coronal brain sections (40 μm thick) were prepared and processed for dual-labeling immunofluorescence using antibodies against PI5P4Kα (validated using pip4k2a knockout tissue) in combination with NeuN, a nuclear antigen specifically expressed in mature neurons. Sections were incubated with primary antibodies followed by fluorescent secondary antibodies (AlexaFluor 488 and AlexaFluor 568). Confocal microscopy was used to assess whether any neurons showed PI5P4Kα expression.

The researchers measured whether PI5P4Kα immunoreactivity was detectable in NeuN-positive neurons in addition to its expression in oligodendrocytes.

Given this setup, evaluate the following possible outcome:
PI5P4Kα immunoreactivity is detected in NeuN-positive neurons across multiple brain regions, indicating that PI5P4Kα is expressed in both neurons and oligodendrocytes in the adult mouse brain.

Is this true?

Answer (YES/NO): YES